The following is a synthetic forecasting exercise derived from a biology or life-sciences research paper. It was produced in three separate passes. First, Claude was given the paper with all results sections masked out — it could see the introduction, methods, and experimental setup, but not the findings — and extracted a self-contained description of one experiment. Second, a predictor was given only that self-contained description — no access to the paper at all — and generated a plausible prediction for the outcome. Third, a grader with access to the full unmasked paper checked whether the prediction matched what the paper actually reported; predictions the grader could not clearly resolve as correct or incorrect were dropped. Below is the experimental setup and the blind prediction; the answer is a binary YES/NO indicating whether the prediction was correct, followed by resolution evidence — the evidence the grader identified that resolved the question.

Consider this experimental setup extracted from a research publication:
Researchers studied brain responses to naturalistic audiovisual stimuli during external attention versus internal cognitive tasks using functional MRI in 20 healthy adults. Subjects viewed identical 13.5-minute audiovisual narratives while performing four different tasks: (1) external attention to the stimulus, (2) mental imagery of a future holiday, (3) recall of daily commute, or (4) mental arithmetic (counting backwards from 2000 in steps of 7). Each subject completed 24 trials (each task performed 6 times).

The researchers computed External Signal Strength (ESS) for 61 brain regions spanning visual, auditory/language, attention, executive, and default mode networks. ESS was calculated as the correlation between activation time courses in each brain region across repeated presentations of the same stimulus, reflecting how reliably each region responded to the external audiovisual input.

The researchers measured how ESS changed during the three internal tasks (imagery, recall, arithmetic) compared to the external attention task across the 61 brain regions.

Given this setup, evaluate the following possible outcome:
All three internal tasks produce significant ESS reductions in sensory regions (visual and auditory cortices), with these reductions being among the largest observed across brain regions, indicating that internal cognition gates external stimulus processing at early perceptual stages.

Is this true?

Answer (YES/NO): NO